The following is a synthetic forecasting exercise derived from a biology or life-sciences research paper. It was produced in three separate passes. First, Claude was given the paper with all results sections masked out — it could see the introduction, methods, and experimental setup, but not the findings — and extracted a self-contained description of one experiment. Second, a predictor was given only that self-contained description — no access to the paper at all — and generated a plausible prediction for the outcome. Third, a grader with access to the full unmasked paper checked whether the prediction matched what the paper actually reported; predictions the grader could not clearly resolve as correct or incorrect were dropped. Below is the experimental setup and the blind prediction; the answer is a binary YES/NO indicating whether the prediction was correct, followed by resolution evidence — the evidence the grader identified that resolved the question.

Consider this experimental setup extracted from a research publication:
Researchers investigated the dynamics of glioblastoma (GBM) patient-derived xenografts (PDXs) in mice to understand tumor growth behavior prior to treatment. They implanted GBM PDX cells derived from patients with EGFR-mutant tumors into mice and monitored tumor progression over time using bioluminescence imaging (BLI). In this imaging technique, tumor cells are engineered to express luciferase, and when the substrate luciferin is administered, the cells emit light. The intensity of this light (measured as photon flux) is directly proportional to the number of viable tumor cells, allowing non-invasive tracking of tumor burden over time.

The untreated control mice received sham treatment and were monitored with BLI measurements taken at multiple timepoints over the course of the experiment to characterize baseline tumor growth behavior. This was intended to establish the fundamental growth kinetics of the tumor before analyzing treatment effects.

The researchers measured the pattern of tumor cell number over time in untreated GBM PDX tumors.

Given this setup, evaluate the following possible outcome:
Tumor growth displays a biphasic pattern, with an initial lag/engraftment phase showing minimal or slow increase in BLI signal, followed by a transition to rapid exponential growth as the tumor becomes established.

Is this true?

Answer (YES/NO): NO